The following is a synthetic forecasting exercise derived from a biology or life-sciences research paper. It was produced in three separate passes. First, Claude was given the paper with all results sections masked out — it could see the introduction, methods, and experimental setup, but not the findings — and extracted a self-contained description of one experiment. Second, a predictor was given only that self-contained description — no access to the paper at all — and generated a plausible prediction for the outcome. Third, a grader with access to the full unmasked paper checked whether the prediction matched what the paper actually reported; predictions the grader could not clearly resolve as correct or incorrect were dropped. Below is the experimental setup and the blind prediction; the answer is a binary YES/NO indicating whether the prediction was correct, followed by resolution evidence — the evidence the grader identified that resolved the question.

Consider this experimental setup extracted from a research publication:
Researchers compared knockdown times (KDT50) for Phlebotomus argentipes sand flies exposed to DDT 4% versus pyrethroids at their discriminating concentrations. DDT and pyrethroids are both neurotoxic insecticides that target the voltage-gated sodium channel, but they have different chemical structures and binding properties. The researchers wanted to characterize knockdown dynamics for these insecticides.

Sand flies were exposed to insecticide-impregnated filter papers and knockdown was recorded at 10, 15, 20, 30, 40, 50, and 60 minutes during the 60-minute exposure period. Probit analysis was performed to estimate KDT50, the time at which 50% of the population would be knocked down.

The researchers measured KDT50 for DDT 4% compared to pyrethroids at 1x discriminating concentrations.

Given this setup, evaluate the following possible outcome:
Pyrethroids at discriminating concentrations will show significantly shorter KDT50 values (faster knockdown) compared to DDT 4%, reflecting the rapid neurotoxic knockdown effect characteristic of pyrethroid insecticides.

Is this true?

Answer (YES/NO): YES